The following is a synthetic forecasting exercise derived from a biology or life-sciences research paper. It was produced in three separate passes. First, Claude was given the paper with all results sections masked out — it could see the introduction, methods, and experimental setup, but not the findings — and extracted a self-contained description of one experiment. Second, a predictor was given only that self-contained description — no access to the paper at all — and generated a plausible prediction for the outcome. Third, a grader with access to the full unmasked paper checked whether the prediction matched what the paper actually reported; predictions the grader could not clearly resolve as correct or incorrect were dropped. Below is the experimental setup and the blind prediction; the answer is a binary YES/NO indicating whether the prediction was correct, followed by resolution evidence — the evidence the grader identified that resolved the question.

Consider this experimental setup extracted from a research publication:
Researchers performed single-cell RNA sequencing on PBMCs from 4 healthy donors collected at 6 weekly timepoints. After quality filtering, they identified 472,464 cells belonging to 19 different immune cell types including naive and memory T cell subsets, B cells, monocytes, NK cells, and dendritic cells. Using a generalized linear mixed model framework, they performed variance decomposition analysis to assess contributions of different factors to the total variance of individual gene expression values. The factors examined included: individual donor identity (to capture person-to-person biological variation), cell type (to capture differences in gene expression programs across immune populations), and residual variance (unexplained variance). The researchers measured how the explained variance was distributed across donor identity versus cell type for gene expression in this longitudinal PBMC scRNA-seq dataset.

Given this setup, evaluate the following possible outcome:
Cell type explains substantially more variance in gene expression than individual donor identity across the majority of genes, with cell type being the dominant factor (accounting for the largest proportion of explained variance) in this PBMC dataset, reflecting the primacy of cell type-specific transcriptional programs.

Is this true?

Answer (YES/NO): YES